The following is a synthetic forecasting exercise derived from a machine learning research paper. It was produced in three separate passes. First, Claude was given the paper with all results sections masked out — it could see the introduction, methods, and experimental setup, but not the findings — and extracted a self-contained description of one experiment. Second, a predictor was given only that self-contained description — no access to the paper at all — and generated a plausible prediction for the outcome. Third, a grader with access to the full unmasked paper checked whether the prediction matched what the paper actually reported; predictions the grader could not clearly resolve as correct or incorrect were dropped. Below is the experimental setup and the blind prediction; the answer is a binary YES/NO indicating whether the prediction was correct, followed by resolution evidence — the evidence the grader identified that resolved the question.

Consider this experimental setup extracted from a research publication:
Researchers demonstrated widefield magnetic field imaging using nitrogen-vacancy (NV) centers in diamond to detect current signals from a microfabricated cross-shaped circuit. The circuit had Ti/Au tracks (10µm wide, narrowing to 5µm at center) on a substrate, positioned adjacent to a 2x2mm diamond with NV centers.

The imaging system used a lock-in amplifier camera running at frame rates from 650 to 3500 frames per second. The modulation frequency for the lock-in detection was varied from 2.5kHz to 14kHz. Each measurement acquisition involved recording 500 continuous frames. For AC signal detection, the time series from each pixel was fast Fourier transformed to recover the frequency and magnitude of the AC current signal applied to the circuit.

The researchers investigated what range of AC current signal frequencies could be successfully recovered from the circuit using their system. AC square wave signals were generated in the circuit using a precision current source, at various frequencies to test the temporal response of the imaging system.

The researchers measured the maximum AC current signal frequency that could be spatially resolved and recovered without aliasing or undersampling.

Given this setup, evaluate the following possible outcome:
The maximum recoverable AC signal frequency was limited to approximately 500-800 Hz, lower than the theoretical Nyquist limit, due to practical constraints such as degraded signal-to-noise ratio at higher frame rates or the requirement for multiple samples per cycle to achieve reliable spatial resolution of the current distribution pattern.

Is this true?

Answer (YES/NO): NO